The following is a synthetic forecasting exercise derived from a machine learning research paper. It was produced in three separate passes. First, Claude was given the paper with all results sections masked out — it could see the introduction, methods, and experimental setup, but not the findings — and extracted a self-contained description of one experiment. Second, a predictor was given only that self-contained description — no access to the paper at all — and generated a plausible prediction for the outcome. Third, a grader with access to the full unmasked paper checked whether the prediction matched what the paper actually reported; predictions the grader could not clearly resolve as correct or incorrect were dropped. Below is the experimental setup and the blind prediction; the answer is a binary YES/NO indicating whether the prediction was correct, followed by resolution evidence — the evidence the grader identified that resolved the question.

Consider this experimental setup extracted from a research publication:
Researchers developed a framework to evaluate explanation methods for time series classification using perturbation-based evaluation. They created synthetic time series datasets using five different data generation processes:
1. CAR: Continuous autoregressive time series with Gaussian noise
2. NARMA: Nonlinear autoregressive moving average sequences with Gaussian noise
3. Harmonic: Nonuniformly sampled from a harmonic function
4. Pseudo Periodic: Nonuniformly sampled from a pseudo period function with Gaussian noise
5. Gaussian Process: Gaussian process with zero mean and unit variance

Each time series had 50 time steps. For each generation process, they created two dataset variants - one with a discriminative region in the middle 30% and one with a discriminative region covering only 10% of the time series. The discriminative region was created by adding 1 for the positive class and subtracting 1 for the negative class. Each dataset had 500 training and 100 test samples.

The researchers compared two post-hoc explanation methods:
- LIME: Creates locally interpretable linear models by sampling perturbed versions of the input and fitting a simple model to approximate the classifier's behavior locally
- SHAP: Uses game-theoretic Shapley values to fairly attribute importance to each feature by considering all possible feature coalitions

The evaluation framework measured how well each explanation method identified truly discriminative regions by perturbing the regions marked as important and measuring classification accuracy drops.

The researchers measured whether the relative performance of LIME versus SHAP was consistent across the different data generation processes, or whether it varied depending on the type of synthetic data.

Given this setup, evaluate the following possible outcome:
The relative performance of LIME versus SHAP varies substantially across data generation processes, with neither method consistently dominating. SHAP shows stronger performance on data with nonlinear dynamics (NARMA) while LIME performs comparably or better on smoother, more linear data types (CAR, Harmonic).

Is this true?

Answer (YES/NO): NO